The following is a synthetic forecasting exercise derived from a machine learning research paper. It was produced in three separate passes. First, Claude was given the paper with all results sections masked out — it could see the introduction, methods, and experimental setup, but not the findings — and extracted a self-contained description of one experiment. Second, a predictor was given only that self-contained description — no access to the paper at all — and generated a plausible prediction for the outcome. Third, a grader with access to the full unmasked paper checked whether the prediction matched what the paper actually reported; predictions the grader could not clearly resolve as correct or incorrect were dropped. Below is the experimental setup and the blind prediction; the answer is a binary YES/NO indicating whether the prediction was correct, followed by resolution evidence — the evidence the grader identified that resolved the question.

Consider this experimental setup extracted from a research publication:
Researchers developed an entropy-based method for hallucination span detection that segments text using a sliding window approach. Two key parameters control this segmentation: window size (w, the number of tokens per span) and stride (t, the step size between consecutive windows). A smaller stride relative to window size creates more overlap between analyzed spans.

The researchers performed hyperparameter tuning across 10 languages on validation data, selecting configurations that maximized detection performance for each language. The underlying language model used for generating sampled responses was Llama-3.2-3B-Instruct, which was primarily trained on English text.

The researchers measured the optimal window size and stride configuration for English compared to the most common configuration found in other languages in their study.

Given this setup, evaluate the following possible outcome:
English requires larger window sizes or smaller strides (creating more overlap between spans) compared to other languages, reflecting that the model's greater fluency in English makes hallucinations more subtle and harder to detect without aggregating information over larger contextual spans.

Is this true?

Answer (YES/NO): NO